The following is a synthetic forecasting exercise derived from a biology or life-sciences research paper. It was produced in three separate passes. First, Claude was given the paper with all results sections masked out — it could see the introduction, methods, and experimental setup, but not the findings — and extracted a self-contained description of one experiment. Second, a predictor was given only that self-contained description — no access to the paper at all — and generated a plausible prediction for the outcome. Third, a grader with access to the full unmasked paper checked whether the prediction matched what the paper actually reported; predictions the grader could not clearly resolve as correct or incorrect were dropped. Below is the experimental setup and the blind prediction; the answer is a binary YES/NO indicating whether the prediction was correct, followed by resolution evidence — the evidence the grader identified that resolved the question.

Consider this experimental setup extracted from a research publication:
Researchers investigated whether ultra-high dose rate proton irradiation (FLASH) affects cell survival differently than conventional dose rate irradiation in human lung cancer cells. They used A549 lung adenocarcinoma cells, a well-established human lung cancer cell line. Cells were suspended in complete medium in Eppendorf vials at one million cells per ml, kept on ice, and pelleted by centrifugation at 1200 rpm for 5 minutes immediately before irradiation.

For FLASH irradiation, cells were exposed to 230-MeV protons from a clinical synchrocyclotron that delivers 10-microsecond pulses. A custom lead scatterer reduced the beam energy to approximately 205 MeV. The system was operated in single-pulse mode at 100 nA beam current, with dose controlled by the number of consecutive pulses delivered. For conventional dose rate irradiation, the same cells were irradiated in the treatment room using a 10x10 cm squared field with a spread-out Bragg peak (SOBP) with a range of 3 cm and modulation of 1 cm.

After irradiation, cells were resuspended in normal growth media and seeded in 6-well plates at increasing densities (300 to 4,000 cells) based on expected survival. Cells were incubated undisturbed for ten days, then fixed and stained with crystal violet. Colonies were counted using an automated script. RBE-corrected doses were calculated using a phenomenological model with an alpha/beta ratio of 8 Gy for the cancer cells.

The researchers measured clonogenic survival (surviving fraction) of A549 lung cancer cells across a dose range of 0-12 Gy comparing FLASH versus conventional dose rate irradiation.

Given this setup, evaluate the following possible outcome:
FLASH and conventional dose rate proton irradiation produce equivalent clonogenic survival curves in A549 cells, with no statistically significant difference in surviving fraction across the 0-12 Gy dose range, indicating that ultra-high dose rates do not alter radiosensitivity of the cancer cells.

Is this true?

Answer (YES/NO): YES